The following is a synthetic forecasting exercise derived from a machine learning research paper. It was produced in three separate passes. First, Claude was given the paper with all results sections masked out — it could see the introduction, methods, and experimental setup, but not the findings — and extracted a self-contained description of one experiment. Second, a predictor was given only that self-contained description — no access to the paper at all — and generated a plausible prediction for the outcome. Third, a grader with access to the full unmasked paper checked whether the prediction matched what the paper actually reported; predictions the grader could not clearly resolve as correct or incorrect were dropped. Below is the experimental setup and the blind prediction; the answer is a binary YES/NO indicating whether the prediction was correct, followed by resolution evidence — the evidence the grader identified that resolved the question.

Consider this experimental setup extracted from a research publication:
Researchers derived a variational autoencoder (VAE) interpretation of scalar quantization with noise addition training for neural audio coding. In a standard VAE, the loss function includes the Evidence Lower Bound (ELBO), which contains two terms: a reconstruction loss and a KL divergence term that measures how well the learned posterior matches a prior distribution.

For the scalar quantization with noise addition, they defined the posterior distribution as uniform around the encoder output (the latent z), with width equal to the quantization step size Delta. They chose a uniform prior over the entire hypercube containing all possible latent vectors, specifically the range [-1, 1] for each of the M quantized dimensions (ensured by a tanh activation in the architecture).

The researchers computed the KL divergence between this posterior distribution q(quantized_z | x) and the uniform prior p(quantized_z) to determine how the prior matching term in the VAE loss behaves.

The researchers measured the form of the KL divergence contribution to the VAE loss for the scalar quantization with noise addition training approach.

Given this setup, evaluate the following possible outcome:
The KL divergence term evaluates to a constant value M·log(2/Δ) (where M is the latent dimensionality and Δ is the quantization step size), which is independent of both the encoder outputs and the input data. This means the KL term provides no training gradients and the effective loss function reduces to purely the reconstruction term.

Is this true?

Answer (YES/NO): NO